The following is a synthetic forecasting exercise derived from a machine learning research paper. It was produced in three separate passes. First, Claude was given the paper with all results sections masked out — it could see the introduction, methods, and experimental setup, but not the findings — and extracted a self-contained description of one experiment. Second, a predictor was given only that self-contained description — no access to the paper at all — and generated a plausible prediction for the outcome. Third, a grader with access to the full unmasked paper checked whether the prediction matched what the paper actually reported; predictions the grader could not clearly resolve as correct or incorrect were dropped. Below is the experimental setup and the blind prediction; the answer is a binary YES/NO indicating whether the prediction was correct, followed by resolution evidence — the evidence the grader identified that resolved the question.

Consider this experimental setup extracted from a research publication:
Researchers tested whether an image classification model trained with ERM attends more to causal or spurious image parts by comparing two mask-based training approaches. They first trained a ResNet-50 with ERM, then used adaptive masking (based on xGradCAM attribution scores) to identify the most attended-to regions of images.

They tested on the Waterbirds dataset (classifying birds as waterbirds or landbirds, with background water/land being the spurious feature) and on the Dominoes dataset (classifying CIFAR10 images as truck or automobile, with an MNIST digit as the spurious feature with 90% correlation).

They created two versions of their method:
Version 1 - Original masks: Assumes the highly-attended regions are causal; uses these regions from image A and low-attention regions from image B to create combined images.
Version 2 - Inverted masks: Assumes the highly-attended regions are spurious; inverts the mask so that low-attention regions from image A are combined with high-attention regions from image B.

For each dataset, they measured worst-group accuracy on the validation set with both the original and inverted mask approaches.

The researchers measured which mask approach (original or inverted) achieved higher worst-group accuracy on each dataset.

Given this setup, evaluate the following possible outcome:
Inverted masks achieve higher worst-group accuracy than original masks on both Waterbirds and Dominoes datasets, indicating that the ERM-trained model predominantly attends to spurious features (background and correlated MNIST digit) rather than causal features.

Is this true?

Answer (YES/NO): NO